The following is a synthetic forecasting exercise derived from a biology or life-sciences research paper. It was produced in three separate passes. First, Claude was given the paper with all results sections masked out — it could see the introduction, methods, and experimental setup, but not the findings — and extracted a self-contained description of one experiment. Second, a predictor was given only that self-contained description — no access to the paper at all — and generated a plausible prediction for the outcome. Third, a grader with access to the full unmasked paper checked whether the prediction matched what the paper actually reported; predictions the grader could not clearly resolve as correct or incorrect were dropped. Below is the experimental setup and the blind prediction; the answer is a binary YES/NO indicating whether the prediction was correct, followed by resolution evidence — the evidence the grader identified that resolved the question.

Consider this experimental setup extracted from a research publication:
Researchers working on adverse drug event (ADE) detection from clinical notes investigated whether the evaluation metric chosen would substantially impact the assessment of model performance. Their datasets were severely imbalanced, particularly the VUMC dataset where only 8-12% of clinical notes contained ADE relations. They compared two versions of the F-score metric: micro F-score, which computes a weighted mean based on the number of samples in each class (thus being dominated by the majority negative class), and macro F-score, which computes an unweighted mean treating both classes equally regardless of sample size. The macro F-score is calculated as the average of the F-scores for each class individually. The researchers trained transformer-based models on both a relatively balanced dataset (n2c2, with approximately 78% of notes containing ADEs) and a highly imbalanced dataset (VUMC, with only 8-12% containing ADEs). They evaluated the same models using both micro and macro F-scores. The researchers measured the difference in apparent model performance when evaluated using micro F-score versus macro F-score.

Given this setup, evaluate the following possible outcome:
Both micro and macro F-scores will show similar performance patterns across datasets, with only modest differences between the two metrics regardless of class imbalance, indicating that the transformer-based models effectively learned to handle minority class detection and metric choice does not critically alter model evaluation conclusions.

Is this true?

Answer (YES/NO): NO